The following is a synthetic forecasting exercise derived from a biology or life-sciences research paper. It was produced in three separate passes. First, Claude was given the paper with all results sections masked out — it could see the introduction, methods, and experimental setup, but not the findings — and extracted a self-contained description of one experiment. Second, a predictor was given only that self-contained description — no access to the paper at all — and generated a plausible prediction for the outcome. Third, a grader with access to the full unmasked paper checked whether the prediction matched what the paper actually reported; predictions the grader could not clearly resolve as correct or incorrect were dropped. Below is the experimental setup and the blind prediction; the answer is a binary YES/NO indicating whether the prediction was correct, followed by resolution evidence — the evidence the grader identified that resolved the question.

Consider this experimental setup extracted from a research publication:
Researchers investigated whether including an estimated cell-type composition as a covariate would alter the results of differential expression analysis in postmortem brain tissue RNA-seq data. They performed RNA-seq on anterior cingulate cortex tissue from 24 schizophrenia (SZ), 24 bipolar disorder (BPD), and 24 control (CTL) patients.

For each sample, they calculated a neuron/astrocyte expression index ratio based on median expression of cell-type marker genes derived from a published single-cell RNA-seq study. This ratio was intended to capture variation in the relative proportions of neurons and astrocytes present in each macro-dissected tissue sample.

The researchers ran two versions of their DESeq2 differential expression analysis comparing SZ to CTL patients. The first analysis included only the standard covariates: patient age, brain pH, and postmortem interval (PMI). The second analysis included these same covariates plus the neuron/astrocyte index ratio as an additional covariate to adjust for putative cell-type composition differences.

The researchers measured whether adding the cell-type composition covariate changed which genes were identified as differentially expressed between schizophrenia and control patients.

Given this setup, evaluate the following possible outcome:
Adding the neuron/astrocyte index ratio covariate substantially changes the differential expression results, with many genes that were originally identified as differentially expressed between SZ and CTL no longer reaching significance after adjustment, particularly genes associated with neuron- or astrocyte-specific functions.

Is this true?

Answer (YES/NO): YES